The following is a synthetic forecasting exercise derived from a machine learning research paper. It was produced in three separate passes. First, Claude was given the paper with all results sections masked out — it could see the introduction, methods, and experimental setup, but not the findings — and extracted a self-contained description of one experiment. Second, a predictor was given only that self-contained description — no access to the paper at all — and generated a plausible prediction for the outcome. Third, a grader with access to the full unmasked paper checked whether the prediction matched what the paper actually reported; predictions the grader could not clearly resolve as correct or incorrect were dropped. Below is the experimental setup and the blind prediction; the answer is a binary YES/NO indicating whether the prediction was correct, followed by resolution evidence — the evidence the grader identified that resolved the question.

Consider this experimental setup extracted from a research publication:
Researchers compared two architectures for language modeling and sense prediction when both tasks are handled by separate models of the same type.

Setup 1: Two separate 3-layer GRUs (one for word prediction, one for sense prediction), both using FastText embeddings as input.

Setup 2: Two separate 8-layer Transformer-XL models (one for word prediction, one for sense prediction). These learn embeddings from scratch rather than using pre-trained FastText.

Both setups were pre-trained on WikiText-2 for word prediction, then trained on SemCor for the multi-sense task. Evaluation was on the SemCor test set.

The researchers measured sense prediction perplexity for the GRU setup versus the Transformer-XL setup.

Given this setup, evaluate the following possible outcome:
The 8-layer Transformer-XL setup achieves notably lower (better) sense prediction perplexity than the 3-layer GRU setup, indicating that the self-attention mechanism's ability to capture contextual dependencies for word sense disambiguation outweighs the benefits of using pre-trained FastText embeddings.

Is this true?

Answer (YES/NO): YES